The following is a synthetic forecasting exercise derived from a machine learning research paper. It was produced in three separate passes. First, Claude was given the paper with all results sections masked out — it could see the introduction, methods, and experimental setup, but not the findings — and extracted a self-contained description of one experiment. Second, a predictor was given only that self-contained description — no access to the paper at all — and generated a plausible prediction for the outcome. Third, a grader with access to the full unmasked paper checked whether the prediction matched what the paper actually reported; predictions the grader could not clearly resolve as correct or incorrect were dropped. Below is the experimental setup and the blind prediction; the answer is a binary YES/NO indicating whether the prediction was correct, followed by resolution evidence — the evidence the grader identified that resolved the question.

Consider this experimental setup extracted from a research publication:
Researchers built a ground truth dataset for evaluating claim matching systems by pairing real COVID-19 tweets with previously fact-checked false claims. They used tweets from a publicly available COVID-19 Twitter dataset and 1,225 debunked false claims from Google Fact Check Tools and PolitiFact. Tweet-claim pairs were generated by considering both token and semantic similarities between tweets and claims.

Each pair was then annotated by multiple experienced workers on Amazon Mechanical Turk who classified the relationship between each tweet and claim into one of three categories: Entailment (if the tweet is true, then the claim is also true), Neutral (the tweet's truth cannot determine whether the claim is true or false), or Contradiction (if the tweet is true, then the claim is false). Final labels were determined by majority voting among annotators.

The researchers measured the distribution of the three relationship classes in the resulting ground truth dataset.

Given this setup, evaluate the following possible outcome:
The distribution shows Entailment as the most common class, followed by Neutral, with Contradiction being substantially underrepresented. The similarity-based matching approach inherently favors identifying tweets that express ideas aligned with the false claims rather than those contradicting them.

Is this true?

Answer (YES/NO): YES